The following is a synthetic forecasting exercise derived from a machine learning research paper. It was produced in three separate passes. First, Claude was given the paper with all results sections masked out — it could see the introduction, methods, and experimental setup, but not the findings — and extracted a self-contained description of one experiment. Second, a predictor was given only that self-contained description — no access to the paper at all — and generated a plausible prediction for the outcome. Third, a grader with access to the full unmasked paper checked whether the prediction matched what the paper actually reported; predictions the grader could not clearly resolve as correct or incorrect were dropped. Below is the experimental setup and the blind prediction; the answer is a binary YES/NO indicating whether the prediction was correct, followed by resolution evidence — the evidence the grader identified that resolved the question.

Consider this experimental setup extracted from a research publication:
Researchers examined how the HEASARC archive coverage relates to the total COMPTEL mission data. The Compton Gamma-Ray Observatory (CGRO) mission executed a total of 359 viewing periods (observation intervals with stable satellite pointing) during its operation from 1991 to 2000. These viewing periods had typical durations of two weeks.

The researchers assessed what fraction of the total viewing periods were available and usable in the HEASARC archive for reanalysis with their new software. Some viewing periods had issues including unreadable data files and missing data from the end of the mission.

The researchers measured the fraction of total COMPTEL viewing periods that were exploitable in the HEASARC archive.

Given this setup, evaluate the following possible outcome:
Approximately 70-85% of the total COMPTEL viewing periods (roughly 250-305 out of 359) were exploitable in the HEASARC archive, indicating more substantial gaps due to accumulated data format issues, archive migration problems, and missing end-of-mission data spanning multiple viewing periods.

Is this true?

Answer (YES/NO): YES